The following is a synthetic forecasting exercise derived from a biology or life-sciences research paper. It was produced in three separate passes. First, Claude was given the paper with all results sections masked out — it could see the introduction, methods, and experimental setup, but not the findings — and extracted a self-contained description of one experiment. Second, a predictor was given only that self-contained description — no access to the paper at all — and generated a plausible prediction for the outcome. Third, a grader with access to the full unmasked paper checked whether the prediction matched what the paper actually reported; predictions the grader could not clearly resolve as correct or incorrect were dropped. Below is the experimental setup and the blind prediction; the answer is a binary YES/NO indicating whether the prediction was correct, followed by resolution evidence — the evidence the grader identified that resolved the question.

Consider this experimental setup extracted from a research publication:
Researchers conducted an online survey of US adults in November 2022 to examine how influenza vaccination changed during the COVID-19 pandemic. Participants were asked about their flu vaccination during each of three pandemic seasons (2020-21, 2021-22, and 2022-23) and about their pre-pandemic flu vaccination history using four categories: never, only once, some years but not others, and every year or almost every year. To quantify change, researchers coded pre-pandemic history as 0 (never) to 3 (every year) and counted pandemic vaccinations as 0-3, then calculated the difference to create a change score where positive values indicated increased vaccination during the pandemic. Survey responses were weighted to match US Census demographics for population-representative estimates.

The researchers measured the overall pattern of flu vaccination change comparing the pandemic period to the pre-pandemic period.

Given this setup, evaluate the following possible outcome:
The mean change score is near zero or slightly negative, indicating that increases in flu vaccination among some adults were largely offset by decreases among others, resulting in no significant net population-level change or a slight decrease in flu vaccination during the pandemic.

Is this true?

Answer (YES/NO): NO